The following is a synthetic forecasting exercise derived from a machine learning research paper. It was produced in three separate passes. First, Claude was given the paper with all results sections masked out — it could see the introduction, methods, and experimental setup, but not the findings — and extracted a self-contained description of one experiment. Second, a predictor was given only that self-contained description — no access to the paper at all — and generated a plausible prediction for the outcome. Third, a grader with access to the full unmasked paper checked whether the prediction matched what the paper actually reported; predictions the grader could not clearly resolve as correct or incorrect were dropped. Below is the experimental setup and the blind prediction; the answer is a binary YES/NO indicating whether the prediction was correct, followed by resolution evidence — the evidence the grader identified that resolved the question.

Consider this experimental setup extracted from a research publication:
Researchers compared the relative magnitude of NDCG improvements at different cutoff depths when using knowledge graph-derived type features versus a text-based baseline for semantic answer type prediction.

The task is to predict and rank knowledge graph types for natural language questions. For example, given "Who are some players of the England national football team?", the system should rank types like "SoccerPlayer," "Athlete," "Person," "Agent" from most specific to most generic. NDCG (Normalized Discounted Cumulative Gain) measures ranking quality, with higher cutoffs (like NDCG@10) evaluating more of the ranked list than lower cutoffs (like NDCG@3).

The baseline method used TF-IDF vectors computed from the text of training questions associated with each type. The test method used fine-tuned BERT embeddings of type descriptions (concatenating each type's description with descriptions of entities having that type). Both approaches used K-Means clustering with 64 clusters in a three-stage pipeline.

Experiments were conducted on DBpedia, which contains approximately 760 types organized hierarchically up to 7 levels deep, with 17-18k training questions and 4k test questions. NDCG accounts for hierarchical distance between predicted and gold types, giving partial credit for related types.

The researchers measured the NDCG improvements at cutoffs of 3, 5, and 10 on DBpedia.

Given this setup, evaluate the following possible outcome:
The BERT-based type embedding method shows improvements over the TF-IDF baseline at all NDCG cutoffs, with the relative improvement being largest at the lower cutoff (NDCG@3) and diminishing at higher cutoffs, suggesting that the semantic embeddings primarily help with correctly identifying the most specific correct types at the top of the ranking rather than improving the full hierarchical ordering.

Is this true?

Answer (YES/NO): NO